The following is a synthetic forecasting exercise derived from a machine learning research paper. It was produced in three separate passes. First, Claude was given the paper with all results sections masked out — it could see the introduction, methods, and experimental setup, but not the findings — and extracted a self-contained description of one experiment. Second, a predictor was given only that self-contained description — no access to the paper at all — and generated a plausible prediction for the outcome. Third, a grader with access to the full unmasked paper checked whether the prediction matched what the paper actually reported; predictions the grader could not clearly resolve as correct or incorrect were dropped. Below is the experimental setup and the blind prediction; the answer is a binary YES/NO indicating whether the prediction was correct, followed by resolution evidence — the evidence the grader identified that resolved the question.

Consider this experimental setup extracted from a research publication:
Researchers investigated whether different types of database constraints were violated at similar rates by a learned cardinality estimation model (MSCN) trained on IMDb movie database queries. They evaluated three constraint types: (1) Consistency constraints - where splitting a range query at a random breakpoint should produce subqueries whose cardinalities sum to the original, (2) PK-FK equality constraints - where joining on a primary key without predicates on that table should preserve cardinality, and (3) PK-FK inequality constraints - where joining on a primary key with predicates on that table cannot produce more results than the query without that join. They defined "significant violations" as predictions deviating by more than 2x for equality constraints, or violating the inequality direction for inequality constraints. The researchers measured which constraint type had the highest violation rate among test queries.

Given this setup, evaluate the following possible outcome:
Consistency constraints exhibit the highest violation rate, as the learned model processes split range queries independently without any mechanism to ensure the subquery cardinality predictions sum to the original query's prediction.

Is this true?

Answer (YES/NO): NO